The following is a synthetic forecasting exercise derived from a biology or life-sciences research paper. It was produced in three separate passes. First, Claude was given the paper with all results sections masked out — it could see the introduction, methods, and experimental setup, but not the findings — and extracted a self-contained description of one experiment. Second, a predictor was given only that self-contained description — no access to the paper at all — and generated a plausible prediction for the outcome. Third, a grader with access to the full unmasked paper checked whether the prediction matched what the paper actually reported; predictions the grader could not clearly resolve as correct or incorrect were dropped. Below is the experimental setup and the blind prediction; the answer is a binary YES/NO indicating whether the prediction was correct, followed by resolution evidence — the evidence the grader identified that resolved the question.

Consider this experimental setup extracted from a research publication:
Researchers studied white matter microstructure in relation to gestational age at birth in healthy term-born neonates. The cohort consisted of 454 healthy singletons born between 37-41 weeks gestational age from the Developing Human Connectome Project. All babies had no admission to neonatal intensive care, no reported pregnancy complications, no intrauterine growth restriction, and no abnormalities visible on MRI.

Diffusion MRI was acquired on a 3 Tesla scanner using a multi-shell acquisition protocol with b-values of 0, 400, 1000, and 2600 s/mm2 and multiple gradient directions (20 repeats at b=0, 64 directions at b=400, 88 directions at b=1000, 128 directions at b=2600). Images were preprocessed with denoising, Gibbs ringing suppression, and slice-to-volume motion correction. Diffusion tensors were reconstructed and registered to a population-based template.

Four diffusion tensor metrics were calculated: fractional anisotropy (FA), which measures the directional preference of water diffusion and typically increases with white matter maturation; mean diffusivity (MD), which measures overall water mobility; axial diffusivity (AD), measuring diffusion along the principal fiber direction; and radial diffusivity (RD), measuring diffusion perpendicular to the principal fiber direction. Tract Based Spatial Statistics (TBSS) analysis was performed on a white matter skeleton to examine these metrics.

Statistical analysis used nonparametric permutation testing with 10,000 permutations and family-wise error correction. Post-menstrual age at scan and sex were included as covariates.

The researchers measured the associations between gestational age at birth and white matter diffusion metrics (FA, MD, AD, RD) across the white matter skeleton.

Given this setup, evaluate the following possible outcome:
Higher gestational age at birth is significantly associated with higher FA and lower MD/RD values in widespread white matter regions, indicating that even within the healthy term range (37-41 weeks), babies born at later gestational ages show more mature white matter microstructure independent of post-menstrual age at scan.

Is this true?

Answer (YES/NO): YES